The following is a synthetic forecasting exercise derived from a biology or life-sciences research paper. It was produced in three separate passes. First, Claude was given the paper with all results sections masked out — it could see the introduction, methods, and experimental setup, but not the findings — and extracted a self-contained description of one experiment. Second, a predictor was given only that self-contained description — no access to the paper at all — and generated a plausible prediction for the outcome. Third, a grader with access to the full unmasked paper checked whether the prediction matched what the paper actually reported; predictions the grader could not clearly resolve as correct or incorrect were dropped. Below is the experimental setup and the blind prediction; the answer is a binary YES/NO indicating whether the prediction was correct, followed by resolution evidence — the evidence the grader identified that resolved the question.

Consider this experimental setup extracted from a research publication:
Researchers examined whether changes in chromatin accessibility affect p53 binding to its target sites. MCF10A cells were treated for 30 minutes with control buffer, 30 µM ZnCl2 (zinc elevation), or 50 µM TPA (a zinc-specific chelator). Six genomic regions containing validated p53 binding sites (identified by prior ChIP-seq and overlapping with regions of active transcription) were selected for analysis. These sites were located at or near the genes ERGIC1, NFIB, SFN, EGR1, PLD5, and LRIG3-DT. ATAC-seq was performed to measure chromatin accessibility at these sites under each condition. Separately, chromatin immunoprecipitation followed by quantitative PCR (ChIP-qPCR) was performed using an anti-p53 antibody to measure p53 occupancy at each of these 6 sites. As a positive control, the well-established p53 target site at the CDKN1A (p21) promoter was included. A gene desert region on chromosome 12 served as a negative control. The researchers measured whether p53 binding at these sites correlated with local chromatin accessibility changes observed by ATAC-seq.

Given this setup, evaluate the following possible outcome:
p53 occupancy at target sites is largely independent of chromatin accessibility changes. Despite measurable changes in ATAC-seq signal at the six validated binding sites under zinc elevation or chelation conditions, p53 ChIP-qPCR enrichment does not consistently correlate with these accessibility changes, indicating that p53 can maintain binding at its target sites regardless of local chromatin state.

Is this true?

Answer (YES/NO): NO